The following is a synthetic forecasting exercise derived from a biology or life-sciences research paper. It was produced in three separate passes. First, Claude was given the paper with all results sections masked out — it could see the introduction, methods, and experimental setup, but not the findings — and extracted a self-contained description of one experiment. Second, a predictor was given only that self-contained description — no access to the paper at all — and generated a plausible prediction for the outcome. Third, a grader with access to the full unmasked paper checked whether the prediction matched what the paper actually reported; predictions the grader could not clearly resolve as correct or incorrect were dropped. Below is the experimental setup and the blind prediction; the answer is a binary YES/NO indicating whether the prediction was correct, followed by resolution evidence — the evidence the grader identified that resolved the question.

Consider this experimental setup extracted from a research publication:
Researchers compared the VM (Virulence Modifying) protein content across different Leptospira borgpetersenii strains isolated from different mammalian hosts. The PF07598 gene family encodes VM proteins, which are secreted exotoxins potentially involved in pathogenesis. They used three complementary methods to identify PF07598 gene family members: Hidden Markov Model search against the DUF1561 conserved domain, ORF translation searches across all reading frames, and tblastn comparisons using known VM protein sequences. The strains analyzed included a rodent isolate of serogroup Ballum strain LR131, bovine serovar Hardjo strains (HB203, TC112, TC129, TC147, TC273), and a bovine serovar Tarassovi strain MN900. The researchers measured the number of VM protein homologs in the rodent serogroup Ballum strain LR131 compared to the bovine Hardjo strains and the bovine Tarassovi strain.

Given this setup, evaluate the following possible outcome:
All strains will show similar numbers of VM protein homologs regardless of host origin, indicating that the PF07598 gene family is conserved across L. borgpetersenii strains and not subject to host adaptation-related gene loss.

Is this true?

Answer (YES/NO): NO